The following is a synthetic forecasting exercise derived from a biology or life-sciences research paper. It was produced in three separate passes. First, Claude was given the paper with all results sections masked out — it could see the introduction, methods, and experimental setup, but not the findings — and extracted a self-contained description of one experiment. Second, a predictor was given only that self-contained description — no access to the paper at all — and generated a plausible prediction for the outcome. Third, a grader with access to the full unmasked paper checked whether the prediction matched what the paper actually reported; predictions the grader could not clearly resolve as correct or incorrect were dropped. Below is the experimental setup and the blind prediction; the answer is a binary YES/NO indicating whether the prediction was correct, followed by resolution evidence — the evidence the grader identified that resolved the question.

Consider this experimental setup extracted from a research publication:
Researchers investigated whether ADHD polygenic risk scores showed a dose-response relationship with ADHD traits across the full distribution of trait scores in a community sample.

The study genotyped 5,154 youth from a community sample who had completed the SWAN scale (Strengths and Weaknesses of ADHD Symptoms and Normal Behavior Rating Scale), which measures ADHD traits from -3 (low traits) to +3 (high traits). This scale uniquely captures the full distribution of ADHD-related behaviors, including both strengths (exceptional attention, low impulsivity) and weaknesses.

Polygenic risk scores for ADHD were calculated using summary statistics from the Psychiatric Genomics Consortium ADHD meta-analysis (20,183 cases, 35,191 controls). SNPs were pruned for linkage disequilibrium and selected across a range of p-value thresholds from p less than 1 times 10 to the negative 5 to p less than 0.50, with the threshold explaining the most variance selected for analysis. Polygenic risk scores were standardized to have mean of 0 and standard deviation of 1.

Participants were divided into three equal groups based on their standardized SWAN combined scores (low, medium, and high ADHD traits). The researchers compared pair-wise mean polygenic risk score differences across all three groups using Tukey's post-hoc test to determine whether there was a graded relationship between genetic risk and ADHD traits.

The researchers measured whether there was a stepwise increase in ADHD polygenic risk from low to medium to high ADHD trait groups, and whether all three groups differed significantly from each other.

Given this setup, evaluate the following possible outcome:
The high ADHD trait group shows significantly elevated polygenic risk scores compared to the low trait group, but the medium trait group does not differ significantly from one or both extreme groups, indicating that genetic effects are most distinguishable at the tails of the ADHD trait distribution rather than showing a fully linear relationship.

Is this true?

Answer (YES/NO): YES